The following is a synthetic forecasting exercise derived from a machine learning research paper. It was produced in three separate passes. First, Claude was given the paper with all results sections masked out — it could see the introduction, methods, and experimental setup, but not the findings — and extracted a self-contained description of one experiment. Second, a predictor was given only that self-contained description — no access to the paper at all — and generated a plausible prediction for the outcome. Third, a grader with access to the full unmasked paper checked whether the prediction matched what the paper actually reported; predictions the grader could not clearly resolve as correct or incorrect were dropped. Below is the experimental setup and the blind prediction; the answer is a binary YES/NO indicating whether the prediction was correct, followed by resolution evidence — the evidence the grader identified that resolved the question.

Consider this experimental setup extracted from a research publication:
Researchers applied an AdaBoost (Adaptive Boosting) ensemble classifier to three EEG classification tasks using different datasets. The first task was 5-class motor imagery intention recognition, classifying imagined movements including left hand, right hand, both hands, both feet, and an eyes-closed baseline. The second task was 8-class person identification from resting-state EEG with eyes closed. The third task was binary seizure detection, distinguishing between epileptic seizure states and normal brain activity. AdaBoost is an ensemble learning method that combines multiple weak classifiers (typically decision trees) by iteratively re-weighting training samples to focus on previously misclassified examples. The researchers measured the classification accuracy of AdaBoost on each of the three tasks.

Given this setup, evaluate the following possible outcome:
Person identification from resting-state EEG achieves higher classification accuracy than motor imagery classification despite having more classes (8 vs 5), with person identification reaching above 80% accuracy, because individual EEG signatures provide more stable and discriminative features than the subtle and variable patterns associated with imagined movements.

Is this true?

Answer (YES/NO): NO